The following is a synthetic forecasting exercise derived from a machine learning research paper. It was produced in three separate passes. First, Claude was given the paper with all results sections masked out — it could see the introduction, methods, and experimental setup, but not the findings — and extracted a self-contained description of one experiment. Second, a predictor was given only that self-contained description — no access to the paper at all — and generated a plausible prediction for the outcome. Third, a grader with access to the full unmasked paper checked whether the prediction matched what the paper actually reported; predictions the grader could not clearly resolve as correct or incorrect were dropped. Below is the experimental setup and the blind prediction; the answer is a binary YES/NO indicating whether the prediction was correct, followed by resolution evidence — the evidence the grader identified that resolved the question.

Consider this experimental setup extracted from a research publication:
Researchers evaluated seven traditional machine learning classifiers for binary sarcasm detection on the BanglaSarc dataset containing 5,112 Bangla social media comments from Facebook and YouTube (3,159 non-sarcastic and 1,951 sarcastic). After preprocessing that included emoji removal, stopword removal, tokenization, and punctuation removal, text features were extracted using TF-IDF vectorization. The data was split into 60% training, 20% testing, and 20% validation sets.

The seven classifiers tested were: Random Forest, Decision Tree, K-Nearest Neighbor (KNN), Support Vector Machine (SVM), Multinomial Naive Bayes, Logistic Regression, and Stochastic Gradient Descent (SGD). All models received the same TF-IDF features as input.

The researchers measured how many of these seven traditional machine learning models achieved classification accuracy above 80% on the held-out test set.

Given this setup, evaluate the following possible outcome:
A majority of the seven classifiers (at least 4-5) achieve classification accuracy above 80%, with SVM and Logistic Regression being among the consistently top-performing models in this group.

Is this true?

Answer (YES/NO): NO